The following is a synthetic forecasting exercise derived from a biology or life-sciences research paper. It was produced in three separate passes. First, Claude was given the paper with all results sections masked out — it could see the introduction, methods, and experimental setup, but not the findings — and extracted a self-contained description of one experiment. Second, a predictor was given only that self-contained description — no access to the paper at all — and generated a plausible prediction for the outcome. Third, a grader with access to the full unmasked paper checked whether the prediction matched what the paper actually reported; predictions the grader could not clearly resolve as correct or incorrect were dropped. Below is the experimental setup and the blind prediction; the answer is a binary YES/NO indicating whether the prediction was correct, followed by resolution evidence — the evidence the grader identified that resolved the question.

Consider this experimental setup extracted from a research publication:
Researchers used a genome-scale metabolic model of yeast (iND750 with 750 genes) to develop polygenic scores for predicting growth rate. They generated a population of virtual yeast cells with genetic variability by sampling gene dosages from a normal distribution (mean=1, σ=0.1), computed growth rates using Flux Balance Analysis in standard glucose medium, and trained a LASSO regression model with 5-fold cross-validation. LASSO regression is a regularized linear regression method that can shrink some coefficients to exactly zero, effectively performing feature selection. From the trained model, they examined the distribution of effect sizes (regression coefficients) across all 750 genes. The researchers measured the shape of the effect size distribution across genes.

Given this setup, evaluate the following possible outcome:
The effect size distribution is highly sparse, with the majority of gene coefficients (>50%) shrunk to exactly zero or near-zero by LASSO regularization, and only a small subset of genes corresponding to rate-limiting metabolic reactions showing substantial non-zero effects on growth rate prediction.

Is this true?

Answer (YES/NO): YES